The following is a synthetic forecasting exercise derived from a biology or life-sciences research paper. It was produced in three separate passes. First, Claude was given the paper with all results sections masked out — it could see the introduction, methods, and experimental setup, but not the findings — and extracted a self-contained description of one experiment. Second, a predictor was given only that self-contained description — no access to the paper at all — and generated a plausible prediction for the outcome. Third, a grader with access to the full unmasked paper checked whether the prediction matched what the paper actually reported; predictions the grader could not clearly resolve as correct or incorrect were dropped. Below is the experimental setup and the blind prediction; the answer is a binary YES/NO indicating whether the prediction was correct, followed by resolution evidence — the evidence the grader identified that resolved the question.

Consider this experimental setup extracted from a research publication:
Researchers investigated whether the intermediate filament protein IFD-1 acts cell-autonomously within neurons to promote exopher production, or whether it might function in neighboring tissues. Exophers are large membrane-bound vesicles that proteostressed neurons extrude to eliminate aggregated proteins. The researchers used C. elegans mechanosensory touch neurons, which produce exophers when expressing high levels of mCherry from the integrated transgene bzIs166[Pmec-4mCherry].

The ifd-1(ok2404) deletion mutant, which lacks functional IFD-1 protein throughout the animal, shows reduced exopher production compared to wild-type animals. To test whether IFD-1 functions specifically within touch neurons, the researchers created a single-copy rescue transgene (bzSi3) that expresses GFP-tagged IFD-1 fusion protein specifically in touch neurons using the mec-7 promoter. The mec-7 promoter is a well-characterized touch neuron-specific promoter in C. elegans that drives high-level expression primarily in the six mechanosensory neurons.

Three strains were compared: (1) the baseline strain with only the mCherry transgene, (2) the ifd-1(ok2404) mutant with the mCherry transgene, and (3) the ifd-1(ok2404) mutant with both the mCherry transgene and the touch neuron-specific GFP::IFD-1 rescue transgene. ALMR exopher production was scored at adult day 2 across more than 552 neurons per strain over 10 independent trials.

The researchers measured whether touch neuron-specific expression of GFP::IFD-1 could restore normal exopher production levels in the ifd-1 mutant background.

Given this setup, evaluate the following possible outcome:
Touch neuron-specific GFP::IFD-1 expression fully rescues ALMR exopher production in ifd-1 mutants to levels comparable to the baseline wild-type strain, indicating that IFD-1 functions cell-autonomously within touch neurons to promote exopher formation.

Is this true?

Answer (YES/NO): YES